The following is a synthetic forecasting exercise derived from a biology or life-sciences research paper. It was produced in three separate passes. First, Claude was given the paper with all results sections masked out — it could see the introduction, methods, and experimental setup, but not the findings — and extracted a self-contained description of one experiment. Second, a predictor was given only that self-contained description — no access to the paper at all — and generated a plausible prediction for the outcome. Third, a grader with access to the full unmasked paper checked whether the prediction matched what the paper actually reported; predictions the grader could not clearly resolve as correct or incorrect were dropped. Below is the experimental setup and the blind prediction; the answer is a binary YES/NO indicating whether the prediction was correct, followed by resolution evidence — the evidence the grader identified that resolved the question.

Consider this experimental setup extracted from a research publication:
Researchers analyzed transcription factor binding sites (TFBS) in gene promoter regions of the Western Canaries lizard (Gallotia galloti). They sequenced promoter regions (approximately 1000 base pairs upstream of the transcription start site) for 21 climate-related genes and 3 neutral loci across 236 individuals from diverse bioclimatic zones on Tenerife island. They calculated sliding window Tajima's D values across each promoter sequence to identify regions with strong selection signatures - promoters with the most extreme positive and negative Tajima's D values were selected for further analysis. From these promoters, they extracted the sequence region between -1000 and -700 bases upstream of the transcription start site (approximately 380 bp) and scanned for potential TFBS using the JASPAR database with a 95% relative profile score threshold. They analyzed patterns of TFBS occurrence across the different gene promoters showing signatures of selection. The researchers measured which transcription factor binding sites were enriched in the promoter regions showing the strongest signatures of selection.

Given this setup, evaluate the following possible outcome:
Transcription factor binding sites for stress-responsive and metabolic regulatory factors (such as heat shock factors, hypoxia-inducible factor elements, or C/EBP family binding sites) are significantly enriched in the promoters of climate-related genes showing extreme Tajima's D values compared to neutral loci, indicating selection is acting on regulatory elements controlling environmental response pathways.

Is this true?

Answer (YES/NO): NO